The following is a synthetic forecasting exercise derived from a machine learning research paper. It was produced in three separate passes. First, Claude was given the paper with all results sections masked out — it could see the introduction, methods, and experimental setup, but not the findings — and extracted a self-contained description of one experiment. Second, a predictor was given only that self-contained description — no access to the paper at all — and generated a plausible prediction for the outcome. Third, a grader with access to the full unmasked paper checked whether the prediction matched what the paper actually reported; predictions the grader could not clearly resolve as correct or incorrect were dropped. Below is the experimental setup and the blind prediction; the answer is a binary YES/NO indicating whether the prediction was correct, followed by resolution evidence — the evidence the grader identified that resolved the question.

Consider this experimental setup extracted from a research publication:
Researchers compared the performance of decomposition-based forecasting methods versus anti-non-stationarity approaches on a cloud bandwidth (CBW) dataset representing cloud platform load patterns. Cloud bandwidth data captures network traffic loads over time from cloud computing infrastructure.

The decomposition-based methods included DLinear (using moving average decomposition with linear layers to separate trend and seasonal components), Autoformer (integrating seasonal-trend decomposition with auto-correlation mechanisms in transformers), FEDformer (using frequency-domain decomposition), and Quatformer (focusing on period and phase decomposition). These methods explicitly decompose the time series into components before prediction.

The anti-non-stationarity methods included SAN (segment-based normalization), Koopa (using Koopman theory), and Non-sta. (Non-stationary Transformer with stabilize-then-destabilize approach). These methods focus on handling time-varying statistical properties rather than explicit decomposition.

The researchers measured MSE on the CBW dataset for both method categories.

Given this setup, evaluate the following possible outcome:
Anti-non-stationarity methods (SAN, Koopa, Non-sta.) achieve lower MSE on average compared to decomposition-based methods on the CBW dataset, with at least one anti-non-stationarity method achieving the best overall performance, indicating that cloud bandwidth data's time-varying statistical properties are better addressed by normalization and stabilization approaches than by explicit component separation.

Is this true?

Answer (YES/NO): NO